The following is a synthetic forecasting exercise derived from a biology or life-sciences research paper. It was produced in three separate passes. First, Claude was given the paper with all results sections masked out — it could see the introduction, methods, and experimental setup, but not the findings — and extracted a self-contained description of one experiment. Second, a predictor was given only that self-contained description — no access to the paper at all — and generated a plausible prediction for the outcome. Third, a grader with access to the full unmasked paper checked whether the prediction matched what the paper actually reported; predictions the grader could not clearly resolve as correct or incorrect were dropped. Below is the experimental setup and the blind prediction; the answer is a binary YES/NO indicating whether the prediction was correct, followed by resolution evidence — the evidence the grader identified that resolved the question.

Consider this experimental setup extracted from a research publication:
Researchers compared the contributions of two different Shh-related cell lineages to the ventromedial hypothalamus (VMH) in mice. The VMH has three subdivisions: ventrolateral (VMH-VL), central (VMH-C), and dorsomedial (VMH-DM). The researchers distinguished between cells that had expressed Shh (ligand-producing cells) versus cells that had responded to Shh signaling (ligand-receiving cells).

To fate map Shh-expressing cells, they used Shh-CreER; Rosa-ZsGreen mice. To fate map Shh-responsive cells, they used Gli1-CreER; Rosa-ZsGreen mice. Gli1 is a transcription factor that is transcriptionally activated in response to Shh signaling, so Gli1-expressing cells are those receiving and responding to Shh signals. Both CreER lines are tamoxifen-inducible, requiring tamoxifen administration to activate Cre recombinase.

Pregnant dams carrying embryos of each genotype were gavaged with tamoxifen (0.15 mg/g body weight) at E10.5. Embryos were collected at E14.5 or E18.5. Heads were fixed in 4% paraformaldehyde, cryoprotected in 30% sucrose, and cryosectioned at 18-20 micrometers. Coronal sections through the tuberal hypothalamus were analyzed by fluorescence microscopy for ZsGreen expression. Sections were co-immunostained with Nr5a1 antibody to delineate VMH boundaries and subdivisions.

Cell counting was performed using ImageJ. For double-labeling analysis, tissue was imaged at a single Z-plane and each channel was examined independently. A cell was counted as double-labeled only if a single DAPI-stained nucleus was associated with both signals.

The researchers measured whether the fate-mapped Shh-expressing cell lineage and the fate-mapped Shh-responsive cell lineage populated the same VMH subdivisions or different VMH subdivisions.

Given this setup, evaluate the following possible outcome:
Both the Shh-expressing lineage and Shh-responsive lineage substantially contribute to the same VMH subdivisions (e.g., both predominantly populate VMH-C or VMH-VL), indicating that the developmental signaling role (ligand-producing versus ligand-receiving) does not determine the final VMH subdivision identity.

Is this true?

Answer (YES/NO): NO